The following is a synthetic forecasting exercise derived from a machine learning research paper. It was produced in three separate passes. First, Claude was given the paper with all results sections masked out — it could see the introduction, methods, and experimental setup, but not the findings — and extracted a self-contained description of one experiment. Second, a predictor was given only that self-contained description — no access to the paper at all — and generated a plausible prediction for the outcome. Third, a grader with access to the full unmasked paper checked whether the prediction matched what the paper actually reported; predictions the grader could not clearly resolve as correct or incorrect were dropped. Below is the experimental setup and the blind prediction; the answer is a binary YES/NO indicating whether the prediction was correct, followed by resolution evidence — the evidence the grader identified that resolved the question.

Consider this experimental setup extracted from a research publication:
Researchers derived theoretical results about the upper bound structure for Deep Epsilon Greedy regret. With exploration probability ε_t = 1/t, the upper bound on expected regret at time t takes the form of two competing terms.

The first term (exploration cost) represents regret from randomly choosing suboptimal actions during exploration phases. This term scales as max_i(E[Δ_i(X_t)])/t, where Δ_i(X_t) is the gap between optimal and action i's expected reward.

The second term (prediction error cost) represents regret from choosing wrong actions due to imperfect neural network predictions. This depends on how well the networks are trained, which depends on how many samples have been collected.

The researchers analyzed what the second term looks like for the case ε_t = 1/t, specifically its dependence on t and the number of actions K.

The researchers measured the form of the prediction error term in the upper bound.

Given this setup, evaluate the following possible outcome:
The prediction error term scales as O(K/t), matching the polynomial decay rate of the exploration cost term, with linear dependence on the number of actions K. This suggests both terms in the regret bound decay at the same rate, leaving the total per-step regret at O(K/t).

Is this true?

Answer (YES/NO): NO